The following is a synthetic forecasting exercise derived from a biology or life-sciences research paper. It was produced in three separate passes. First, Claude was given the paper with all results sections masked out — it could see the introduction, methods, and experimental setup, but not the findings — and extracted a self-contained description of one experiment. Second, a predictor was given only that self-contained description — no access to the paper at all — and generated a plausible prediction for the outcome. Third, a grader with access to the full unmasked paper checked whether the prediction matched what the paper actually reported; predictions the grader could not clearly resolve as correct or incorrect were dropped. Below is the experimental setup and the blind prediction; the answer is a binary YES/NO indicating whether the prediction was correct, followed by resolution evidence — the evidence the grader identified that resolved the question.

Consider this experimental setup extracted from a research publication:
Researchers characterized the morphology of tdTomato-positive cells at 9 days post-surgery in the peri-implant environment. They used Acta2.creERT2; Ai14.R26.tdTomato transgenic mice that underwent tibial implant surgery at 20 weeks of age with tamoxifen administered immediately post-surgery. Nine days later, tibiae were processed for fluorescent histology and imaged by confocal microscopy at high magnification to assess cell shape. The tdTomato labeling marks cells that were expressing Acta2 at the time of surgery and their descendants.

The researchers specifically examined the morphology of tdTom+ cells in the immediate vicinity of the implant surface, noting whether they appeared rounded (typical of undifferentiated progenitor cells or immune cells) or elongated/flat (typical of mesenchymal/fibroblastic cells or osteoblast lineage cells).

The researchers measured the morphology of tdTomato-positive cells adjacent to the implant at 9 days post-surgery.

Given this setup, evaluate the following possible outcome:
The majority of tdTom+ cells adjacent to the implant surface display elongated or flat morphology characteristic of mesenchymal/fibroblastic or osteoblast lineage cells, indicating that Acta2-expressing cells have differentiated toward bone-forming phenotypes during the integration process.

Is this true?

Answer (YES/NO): YES